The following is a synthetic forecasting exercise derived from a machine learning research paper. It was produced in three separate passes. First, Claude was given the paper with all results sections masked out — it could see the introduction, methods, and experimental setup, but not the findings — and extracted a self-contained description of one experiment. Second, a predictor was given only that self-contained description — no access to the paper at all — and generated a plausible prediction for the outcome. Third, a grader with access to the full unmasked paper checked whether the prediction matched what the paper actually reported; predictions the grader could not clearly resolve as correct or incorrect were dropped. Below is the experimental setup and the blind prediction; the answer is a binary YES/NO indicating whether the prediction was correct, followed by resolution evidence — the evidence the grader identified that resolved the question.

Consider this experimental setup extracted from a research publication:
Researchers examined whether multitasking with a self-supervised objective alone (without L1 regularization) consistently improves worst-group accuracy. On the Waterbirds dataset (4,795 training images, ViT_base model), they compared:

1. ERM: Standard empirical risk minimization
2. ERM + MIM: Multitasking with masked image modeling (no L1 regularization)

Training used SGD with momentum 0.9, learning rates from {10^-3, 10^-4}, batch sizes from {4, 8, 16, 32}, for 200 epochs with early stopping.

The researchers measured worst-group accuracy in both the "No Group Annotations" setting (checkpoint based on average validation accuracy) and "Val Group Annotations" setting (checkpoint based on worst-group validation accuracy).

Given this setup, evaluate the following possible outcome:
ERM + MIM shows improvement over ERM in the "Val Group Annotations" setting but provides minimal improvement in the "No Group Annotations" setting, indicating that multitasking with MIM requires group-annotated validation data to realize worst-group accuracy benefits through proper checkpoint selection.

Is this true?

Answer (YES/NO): NO